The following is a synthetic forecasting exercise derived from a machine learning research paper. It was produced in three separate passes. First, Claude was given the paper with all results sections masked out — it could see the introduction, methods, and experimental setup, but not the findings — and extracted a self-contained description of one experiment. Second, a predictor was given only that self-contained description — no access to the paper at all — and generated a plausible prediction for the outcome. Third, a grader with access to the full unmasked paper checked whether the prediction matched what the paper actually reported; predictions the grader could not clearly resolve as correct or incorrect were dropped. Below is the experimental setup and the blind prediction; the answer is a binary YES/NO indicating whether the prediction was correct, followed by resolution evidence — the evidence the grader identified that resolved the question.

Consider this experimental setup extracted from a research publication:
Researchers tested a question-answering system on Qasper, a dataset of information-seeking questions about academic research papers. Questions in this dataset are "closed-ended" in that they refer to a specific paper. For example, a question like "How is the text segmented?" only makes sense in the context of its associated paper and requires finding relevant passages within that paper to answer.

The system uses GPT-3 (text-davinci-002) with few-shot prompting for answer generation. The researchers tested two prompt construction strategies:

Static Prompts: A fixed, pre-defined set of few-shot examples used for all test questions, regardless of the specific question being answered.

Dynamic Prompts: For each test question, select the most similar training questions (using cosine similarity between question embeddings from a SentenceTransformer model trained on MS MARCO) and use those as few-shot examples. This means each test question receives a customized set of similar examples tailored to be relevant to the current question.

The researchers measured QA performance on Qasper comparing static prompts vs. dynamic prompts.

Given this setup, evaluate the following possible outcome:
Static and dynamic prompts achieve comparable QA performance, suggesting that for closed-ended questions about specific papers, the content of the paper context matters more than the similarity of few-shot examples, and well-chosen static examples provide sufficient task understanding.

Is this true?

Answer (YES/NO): YES